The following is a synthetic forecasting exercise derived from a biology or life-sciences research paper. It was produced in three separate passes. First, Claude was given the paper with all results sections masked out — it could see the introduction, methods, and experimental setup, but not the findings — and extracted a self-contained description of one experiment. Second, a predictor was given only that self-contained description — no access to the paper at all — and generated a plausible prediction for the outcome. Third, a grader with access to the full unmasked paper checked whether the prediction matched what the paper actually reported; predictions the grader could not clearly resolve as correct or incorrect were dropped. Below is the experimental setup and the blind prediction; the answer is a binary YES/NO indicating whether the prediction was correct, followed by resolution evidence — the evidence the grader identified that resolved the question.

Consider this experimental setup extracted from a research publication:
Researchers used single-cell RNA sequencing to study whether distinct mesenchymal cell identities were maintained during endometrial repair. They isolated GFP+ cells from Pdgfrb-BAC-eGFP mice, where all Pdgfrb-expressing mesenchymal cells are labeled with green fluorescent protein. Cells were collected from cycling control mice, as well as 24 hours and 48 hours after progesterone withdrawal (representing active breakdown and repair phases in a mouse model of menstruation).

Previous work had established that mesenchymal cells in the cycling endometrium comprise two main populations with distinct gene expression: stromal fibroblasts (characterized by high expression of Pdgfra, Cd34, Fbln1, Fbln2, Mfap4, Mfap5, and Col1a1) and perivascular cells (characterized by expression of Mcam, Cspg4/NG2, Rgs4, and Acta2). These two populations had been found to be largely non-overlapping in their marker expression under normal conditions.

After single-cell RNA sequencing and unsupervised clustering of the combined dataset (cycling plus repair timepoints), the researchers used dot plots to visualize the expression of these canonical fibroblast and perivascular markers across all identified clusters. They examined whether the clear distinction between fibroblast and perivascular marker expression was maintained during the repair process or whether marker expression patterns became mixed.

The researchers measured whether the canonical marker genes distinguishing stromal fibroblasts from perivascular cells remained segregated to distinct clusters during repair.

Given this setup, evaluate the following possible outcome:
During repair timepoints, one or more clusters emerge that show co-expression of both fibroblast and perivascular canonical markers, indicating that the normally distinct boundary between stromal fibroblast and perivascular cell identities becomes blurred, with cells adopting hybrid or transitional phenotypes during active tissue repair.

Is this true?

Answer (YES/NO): NO